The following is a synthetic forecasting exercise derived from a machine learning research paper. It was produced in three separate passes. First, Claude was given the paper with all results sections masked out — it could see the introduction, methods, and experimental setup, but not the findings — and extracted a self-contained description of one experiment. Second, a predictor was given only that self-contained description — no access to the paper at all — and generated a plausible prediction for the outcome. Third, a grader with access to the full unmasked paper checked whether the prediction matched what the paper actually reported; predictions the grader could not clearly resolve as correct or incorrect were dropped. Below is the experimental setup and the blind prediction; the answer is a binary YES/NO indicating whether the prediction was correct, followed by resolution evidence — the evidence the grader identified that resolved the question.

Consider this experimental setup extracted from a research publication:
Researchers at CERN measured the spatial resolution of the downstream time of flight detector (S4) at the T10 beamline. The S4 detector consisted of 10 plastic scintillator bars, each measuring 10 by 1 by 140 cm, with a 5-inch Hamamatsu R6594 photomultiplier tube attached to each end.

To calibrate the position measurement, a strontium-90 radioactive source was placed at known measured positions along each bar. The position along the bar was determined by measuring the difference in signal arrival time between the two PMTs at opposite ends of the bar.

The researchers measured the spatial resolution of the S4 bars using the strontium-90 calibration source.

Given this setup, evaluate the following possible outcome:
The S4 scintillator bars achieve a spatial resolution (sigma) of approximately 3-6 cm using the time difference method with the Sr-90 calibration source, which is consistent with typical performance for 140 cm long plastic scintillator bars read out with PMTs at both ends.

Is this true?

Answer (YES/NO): NO